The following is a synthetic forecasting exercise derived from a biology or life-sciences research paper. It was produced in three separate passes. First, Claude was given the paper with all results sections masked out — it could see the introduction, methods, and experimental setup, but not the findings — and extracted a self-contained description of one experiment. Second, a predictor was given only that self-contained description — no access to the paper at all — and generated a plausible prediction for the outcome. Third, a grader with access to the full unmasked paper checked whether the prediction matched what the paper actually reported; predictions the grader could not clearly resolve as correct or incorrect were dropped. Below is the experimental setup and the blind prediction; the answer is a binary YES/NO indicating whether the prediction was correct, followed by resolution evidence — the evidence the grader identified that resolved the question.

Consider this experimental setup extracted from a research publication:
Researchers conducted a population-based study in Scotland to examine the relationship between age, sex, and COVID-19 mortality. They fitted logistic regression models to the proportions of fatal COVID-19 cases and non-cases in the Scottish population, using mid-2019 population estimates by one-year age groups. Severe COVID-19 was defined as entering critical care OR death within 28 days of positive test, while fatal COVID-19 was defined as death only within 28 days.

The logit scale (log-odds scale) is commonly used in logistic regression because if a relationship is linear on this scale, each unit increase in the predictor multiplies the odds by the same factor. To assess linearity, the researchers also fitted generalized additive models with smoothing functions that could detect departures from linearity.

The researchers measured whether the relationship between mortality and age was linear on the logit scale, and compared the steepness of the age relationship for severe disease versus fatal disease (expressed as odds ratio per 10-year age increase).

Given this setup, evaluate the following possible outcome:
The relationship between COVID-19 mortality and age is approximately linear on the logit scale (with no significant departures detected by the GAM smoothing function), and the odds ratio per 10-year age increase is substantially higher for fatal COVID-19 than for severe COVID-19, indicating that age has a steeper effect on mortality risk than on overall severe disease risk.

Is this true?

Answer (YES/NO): YES